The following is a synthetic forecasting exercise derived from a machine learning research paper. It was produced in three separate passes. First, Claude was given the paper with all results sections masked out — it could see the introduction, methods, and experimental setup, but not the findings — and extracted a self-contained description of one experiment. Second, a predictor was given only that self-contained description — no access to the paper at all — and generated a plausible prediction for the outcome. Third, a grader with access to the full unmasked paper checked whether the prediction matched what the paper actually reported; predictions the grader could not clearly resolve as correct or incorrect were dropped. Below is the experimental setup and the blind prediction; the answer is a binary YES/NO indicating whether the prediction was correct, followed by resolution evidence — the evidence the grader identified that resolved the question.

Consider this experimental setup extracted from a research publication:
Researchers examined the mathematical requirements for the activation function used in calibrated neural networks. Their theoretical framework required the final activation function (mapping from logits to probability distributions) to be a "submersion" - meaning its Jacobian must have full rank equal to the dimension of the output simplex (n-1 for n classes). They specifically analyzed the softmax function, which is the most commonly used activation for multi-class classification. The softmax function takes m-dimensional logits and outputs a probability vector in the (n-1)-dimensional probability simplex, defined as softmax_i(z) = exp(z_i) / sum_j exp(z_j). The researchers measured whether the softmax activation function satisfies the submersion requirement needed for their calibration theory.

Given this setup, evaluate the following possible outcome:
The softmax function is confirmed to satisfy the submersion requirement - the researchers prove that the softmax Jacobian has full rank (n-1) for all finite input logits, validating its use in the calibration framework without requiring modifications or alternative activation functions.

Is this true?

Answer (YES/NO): YES